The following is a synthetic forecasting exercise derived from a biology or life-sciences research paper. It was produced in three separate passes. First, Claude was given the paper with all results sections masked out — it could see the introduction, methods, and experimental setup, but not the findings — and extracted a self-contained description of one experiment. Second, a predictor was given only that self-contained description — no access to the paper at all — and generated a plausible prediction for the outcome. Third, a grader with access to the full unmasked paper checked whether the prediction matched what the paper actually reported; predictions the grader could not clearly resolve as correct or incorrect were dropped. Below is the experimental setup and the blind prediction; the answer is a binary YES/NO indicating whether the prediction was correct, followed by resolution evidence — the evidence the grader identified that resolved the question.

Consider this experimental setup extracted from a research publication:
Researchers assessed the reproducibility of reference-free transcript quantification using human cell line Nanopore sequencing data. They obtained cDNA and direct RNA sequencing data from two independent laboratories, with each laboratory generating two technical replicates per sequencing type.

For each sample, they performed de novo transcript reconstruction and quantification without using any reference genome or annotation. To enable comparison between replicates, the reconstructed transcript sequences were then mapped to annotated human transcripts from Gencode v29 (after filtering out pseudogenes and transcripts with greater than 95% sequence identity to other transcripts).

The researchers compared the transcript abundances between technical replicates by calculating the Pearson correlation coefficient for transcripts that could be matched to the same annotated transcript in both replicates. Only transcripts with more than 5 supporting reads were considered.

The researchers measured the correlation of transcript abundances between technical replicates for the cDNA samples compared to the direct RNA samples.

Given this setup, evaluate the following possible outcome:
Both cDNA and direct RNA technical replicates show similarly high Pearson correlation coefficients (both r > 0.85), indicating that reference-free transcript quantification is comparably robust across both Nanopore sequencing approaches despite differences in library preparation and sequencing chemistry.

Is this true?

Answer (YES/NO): YES